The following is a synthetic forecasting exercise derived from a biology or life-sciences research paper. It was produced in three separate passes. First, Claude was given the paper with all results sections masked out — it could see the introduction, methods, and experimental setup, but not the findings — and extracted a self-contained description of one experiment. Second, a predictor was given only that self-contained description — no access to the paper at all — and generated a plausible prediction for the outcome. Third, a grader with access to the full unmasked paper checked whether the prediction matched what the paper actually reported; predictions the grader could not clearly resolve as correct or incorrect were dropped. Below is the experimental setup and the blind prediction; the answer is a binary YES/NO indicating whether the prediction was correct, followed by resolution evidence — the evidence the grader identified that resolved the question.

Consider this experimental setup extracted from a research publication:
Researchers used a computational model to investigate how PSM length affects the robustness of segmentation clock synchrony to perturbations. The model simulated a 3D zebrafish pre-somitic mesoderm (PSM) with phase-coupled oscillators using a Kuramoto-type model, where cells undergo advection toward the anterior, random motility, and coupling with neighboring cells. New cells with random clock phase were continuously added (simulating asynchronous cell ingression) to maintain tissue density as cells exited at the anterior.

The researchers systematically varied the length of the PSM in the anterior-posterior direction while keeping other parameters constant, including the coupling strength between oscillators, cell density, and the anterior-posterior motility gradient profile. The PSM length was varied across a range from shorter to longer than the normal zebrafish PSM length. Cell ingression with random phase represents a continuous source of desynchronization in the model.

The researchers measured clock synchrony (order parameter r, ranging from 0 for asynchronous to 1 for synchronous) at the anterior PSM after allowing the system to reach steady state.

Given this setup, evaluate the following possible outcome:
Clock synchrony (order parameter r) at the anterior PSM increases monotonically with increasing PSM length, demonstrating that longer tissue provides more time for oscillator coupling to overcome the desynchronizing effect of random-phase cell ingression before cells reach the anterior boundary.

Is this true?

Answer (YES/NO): YES